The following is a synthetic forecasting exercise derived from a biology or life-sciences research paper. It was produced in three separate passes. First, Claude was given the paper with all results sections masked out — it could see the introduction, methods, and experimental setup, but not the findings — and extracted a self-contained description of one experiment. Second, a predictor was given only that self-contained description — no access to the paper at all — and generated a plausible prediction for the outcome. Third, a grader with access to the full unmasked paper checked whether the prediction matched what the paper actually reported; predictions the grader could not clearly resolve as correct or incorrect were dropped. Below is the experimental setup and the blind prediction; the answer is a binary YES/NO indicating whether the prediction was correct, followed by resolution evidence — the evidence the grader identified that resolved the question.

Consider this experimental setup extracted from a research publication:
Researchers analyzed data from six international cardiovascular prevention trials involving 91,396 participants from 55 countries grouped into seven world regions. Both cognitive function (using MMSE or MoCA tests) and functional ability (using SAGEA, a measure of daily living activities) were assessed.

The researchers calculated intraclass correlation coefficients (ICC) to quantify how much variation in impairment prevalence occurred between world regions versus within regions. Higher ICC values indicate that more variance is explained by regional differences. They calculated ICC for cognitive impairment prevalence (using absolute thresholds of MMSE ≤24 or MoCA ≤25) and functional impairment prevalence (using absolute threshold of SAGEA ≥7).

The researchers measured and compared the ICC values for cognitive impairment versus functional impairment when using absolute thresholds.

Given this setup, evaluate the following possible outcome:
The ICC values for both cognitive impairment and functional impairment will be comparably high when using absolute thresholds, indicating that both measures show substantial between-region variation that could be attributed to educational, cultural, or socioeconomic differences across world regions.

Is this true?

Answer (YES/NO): NO